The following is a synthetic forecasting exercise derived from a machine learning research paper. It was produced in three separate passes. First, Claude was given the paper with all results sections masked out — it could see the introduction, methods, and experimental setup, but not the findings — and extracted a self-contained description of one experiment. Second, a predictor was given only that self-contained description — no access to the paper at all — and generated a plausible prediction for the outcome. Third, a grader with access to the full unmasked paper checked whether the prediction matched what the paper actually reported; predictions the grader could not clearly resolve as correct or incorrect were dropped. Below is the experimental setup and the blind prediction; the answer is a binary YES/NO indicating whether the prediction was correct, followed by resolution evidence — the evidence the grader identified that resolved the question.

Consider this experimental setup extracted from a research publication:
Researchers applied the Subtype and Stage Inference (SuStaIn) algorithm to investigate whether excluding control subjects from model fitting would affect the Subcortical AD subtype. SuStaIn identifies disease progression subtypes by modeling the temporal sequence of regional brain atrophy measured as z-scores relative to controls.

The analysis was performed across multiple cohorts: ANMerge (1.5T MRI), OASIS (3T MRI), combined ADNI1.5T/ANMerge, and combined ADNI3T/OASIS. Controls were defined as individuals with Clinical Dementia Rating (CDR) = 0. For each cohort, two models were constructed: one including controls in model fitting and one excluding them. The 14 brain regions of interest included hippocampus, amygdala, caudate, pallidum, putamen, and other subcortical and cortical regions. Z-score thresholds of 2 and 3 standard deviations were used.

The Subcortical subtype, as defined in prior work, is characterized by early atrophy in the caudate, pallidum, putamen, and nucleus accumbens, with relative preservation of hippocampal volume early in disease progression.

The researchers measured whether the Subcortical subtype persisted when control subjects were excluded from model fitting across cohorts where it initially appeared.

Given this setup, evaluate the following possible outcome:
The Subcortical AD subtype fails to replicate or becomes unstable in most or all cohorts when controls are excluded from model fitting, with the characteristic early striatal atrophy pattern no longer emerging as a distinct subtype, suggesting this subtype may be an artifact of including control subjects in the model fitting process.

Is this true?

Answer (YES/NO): YES